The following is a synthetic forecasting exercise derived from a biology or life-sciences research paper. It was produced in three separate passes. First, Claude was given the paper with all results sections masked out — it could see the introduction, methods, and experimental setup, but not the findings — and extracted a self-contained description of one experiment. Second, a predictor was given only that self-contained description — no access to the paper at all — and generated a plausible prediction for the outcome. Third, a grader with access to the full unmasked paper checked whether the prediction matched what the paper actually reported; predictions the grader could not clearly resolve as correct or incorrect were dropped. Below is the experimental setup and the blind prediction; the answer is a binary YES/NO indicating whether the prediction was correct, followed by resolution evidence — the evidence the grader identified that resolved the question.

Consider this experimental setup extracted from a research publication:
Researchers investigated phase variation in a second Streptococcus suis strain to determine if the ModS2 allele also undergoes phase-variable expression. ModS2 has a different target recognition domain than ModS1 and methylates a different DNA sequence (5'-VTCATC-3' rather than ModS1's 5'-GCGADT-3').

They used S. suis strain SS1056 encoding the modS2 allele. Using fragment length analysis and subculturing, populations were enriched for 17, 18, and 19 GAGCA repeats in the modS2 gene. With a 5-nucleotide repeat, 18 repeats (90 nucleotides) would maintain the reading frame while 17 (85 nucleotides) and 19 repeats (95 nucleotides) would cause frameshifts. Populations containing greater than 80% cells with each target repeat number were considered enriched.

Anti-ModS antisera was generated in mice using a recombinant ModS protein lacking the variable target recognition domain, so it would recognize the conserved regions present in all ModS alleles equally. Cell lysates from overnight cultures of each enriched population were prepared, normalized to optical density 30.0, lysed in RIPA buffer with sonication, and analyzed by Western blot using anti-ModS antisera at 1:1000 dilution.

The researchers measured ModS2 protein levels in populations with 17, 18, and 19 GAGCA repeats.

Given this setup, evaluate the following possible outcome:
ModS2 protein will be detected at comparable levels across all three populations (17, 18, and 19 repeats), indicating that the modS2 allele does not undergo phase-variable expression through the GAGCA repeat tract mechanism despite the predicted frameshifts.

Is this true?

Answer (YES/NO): NO